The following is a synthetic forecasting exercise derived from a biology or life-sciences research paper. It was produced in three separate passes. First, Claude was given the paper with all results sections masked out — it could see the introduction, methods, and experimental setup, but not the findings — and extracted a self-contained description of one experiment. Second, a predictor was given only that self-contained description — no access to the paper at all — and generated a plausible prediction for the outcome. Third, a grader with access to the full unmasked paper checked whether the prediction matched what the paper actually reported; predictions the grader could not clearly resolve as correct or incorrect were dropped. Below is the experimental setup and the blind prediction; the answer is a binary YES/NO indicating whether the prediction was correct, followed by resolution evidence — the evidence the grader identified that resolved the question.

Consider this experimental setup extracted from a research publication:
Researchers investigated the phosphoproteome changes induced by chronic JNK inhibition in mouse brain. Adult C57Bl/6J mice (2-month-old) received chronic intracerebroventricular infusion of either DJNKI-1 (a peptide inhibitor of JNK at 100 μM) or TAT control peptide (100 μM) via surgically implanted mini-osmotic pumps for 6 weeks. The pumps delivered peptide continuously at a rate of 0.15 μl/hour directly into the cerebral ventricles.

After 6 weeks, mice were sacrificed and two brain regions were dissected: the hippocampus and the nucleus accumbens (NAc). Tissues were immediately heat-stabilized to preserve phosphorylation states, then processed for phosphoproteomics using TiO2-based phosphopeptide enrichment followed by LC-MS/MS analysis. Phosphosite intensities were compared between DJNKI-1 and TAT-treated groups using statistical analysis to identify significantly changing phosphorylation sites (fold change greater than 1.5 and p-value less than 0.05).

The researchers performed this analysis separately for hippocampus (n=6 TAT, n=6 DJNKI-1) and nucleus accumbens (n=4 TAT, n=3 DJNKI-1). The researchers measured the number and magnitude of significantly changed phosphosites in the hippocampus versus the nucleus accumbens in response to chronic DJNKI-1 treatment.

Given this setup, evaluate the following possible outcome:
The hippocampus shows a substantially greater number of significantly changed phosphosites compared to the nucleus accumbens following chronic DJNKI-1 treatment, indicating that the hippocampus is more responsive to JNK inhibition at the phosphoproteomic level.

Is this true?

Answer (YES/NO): YES